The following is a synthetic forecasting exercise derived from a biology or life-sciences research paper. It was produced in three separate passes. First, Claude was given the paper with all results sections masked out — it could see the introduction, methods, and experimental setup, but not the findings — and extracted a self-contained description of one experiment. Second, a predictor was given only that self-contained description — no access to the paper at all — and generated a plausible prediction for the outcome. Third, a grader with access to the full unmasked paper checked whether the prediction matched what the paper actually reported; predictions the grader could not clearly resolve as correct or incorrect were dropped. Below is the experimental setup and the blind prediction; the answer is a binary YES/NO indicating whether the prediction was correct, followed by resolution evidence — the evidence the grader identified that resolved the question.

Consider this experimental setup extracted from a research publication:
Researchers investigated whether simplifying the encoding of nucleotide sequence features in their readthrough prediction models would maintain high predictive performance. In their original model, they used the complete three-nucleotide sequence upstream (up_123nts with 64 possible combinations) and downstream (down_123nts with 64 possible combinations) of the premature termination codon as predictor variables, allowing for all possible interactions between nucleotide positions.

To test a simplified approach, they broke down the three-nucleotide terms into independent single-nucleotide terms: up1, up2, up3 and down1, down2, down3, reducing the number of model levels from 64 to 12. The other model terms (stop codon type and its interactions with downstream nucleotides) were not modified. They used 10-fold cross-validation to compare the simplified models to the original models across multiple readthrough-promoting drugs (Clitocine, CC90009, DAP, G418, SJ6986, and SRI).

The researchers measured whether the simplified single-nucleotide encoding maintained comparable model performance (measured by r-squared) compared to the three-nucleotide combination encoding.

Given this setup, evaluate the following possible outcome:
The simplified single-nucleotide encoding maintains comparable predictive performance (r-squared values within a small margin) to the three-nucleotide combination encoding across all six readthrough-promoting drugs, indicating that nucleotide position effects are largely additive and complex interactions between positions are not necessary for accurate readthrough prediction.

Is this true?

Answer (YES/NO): NO